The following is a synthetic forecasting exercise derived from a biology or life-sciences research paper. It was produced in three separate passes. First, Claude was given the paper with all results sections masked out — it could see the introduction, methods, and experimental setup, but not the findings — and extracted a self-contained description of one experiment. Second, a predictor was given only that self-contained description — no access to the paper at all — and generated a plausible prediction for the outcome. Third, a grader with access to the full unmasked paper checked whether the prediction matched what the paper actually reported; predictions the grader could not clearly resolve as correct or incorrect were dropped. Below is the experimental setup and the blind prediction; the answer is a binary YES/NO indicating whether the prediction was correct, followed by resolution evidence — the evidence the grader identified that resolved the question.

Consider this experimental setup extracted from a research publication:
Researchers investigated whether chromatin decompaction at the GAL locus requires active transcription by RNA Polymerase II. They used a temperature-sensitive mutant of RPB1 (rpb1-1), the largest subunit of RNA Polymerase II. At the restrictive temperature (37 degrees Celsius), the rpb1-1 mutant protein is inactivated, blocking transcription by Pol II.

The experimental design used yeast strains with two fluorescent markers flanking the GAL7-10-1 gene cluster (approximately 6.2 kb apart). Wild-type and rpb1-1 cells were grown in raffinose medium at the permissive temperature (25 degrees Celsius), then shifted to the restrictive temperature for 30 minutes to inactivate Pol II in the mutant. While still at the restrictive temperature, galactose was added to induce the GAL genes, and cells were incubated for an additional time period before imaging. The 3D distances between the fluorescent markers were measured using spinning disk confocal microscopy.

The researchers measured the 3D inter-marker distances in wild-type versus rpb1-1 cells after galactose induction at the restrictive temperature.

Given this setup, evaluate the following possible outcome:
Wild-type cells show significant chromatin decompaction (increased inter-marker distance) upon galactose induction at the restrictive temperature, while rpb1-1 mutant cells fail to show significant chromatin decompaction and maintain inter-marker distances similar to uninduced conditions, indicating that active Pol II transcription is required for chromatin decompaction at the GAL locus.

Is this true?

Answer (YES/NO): NO